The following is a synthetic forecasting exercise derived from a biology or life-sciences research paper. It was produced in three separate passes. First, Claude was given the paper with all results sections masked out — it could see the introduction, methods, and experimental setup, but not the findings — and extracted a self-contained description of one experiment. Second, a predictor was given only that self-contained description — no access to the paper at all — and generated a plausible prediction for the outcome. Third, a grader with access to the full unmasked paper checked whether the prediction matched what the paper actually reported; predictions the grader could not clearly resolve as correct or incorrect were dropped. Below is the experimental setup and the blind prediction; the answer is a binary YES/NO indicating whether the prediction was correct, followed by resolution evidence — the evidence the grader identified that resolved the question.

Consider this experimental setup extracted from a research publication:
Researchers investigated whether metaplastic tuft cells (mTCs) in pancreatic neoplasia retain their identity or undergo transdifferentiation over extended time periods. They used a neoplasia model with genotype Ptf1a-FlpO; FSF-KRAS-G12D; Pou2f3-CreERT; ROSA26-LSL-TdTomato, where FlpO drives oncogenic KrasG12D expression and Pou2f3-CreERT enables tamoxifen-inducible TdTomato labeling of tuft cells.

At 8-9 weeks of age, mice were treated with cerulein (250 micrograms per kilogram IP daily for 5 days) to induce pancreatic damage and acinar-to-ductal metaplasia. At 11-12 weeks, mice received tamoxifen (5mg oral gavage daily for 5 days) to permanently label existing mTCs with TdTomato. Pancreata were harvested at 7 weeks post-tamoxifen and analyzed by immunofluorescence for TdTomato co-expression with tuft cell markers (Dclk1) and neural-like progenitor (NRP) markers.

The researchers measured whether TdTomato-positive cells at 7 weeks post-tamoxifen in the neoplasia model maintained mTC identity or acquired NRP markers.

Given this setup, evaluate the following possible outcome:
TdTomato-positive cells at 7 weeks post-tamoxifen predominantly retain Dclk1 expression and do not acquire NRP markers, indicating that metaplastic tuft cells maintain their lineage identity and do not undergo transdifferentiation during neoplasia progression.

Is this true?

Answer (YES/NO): YES